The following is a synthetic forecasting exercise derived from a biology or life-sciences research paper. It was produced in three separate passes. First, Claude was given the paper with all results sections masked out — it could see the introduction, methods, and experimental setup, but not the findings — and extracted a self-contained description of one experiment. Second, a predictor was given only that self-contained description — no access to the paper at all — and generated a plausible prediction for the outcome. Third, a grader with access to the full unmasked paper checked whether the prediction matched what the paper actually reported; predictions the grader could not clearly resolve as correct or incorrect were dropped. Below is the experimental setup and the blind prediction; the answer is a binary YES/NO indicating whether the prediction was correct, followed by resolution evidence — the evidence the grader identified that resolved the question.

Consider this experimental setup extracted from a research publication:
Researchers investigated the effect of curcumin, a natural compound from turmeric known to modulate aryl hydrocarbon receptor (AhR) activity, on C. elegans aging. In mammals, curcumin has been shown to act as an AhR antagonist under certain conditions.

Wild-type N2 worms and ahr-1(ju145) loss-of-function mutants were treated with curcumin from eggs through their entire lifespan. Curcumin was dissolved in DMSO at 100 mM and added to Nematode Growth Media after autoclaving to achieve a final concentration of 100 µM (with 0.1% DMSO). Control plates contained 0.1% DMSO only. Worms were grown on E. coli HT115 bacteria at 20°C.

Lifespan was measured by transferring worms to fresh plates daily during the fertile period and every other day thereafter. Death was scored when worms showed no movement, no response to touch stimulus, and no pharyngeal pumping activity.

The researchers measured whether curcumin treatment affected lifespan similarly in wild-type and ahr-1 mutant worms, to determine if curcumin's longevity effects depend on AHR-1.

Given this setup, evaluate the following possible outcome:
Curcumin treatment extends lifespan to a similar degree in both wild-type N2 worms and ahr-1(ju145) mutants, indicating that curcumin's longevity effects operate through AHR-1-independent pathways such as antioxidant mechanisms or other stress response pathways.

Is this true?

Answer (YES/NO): NO